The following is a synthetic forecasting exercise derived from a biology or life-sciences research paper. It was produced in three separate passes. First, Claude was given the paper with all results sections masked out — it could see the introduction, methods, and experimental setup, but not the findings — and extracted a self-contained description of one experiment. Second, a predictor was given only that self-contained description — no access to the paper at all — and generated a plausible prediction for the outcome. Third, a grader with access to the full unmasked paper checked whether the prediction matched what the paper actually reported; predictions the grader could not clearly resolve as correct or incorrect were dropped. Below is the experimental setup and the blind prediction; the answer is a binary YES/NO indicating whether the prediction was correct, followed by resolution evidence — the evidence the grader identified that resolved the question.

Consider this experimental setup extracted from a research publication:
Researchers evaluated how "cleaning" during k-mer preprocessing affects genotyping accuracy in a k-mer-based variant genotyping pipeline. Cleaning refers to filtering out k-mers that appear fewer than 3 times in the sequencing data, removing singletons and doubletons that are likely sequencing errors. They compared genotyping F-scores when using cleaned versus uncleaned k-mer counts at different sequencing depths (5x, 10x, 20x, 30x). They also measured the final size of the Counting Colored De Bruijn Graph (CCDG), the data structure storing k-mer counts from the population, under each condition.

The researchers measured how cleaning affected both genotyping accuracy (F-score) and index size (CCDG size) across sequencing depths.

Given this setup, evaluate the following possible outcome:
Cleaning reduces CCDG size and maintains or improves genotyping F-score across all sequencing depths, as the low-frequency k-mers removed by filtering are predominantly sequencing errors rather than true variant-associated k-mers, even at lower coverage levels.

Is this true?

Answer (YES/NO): NO